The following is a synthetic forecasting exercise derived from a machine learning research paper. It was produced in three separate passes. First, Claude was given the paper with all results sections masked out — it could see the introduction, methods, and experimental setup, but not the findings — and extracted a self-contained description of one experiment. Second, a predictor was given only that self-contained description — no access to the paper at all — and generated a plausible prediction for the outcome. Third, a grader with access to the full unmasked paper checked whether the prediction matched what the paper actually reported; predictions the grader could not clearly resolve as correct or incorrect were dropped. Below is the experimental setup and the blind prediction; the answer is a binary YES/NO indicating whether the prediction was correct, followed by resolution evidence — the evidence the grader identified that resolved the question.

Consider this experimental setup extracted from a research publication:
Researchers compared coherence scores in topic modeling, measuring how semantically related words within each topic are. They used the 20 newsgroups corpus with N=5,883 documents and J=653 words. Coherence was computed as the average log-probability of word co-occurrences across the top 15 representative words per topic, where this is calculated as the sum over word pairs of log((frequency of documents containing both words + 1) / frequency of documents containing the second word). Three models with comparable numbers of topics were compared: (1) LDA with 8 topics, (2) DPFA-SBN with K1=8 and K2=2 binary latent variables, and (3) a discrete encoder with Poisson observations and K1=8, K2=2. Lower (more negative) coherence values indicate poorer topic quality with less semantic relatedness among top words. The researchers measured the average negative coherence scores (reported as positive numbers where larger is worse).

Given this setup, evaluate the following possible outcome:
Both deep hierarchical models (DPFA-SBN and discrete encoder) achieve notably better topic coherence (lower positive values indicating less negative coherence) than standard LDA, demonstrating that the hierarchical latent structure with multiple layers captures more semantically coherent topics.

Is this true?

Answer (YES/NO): NO